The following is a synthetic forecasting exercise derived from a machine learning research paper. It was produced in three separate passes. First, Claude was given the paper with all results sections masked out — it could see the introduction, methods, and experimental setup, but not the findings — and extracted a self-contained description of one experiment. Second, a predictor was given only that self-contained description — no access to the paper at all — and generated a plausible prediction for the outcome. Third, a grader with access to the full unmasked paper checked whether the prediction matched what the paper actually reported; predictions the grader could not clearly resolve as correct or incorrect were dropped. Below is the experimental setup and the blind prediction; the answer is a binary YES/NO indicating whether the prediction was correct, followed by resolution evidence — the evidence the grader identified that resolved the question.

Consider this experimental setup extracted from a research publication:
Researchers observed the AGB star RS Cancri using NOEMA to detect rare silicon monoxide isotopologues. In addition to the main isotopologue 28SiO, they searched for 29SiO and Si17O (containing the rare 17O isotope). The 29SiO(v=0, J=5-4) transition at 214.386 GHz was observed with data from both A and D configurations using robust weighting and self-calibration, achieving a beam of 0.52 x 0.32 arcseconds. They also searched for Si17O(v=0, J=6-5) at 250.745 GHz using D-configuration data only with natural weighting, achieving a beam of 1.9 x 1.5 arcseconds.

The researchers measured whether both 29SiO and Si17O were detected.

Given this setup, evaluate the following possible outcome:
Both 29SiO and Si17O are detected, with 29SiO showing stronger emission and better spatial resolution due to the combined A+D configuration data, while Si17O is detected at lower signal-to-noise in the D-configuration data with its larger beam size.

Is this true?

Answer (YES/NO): YES